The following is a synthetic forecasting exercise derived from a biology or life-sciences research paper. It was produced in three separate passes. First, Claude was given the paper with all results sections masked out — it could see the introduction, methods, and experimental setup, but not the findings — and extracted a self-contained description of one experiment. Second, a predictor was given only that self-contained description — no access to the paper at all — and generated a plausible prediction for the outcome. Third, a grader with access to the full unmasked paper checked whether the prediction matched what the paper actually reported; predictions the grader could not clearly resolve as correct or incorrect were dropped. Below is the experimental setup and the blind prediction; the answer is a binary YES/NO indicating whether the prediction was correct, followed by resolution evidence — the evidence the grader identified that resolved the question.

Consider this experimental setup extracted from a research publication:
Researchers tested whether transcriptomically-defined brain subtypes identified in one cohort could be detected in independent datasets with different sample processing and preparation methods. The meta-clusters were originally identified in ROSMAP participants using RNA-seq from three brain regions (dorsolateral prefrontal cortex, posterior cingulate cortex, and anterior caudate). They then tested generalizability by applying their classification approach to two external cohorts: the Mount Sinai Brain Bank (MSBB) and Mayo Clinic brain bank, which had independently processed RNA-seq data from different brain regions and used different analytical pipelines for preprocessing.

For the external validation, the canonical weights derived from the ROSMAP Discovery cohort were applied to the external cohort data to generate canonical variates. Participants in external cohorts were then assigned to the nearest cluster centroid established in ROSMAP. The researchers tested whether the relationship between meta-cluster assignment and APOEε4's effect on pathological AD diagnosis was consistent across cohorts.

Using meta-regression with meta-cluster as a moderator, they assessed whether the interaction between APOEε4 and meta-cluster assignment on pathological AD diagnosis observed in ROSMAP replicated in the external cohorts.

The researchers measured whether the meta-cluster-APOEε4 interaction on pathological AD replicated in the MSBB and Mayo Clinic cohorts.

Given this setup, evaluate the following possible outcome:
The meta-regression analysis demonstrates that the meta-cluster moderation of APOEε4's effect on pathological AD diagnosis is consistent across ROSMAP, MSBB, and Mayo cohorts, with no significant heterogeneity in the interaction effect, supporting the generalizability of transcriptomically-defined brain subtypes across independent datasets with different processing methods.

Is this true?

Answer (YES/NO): NO